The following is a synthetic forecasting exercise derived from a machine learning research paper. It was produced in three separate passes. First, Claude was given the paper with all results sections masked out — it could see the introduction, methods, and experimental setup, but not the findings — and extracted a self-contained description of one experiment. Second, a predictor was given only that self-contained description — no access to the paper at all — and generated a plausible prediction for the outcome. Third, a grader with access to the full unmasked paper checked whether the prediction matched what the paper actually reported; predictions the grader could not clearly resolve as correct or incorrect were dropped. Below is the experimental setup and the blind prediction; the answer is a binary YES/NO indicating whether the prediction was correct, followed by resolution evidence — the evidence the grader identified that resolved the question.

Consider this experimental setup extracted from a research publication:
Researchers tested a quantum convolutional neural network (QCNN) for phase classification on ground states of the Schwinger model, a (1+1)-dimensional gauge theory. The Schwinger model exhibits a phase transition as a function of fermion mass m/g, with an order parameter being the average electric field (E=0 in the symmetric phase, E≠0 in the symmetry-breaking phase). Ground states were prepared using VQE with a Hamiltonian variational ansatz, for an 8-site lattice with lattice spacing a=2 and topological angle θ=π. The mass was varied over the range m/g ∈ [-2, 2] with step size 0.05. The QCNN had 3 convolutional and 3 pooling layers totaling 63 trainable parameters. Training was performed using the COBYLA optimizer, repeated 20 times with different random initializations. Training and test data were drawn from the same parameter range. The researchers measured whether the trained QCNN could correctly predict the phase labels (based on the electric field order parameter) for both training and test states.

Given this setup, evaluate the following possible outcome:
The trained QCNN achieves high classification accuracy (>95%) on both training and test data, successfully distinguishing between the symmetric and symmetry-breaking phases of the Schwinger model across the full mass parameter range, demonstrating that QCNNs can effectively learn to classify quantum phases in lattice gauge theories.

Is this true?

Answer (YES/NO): NO